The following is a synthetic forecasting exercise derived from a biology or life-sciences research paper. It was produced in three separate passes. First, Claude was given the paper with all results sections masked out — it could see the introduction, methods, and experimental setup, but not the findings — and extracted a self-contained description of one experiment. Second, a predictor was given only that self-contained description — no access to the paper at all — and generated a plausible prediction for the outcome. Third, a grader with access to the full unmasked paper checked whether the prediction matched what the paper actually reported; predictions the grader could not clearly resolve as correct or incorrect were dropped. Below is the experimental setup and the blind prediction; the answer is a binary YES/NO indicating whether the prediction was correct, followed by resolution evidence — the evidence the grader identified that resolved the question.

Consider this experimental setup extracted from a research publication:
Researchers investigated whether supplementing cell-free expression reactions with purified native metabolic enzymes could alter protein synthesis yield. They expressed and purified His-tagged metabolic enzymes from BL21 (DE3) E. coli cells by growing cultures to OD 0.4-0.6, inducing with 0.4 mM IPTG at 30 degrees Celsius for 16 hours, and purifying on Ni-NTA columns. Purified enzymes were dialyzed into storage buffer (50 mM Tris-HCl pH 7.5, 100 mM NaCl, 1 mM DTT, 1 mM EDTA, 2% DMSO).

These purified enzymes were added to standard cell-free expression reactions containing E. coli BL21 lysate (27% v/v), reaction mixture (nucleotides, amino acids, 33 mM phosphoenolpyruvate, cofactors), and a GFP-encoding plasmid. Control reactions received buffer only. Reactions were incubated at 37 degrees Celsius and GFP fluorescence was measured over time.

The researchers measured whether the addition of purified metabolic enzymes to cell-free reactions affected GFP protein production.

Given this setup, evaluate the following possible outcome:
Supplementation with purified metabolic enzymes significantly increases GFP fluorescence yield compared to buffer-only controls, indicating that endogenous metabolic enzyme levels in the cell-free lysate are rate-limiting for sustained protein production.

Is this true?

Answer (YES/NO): NO